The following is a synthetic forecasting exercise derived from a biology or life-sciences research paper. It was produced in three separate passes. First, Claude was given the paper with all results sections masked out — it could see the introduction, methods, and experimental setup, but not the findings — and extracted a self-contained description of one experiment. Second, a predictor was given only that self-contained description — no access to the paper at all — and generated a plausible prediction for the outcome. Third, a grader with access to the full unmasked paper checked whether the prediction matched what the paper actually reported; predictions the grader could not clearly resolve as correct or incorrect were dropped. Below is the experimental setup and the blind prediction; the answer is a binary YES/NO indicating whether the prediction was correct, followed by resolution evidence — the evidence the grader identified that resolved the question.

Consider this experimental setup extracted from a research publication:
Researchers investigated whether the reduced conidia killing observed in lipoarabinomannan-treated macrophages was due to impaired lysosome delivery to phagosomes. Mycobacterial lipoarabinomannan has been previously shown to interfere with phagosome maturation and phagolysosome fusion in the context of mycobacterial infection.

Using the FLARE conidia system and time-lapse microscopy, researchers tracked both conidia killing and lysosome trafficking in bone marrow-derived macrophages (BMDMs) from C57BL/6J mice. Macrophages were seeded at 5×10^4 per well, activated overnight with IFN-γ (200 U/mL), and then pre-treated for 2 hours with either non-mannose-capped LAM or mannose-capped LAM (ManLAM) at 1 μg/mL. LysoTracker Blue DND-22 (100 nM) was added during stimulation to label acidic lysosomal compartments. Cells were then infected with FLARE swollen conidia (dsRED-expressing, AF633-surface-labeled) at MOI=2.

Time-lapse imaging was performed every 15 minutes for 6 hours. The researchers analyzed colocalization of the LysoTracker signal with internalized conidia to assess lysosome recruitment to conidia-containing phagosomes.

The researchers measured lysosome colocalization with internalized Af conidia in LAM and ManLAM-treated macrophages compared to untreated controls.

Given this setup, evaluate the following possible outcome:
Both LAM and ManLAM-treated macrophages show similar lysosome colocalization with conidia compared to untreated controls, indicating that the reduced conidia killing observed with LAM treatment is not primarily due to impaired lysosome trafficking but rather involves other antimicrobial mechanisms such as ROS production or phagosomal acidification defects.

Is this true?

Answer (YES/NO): YES